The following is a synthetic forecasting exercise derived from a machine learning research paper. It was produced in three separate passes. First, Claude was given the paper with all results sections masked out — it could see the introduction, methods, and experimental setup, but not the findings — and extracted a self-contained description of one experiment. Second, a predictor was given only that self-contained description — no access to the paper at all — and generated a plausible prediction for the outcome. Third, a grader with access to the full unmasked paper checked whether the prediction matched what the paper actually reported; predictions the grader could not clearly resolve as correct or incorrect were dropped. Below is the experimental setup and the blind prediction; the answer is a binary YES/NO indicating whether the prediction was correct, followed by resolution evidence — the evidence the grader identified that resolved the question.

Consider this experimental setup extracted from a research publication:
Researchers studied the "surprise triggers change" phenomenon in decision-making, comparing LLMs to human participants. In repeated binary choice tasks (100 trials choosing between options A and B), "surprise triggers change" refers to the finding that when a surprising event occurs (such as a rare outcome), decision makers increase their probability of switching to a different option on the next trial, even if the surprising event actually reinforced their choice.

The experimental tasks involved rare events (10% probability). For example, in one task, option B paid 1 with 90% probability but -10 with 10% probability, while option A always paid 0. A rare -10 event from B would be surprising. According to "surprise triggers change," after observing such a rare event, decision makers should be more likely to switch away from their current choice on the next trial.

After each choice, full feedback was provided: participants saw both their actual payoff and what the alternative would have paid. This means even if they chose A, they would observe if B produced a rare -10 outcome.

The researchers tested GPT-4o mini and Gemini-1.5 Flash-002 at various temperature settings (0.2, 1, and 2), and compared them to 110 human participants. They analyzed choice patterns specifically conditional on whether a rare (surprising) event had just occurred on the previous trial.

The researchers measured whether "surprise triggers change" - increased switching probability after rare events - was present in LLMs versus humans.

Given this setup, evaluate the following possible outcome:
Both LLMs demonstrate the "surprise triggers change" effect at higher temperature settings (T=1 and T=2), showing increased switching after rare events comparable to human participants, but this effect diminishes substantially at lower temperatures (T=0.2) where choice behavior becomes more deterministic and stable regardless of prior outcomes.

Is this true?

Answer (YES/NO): NO